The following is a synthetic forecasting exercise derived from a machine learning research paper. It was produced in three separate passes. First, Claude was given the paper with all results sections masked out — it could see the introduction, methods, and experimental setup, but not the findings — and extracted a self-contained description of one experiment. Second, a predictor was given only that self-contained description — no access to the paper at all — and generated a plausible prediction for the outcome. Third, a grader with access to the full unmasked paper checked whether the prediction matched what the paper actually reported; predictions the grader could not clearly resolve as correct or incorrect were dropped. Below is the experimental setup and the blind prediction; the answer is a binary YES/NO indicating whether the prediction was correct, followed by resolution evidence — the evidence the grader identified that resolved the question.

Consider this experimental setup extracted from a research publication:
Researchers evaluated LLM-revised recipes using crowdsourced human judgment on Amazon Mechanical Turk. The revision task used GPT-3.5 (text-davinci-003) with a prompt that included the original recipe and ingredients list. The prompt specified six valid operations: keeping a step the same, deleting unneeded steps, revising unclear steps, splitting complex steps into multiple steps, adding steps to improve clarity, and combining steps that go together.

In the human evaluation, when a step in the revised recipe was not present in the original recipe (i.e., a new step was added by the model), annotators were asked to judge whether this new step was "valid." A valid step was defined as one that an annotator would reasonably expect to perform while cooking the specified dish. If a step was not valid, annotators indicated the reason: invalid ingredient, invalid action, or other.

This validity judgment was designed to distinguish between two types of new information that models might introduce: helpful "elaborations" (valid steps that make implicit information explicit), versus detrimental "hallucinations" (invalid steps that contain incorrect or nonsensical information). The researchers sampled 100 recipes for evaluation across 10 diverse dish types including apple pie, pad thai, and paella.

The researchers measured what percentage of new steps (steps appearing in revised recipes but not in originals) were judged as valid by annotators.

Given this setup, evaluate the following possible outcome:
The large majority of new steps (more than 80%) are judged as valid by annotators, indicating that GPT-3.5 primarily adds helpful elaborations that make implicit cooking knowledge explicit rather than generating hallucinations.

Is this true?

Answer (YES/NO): YES